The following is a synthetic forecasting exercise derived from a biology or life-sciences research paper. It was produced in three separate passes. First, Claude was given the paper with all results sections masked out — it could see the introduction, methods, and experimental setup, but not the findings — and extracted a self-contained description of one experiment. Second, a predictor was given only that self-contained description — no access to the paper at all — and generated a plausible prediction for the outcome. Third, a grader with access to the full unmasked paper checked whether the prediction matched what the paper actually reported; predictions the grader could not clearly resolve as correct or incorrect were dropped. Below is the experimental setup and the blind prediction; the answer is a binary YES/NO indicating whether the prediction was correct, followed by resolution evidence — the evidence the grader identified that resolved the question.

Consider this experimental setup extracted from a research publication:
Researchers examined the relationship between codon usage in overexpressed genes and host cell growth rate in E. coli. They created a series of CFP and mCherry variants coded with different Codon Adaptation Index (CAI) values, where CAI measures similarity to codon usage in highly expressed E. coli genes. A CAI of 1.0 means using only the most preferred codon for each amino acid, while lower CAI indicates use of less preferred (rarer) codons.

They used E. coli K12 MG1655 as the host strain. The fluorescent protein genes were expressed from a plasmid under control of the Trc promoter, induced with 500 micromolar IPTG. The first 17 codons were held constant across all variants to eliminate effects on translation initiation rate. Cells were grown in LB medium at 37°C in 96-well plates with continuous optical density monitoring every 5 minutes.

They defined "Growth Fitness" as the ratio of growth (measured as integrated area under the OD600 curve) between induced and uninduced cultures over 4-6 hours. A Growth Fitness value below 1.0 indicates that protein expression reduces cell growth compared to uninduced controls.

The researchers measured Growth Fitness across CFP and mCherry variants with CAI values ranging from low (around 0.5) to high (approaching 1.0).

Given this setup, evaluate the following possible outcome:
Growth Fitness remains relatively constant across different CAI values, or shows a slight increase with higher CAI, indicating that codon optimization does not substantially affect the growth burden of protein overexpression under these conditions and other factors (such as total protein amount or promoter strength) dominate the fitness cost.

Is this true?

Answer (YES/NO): NO